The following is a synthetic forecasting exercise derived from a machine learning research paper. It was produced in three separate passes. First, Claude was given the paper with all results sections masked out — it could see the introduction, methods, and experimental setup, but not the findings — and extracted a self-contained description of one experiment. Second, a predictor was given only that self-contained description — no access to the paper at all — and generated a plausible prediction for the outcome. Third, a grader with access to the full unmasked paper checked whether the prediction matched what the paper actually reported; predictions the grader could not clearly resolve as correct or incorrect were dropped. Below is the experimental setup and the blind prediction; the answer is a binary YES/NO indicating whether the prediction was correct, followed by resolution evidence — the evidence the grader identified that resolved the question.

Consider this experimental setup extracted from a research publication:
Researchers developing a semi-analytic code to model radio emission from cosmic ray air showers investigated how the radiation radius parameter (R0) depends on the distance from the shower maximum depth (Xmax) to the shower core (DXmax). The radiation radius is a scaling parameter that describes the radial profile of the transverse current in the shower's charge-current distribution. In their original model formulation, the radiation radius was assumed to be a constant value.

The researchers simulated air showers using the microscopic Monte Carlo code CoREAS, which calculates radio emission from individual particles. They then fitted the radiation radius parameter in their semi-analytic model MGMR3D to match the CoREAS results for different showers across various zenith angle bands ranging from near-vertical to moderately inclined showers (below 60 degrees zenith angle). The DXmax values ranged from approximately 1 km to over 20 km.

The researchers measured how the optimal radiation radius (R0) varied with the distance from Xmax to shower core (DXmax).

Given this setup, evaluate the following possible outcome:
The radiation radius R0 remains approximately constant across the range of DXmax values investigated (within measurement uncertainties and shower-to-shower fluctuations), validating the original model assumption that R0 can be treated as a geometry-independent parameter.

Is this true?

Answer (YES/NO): NO